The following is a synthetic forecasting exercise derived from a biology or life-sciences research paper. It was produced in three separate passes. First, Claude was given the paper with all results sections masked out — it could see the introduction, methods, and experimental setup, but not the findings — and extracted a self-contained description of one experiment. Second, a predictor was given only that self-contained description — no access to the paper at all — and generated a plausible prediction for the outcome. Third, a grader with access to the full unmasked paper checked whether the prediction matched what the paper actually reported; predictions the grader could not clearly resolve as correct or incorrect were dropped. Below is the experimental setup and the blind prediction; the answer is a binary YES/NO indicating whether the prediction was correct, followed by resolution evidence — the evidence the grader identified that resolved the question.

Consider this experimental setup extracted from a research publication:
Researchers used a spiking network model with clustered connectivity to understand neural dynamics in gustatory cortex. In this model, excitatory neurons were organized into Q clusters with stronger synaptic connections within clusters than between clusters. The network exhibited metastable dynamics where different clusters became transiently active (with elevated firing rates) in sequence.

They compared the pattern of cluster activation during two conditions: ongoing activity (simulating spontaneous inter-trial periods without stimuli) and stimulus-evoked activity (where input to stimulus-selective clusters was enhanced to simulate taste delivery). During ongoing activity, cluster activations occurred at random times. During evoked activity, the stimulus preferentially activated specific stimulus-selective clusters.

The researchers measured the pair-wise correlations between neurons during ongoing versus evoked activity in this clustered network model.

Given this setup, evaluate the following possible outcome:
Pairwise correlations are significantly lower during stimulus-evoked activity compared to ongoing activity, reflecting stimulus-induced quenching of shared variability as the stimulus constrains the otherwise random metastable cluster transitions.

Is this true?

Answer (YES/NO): NO